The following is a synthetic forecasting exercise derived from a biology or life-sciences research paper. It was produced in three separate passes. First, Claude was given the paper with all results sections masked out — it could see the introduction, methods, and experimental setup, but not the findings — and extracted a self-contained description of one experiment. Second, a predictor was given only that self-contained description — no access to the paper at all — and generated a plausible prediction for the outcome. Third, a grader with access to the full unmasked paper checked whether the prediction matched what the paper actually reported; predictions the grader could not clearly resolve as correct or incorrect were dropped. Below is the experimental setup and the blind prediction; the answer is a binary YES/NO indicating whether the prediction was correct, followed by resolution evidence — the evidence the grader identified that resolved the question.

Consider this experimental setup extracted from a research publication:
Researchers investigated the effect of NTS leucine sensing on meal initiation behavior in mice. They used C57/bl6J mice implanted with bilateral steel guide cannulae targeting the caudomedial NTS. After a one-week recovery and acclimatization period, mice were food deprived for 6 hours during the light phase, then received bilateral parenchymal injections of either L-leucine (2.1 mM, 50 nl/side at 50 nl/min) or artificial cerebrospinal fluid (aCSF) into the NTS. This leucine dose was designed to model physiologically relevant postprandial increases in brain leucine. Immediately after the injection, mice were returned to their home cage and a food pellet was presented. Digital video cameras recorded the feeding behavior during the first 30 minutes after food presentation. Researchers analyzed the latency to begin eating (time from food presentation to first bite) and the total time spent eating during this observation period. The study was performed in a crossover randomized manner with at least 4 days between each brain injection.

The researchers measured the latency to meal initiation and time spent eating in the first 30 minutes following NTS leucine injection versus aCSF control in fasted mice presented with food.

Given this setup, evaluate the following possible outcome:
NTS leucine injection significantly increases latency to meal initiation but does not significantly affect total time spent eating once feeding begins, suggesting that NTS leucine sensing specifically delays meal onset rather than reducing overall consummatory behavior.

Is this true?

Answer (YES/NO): NO